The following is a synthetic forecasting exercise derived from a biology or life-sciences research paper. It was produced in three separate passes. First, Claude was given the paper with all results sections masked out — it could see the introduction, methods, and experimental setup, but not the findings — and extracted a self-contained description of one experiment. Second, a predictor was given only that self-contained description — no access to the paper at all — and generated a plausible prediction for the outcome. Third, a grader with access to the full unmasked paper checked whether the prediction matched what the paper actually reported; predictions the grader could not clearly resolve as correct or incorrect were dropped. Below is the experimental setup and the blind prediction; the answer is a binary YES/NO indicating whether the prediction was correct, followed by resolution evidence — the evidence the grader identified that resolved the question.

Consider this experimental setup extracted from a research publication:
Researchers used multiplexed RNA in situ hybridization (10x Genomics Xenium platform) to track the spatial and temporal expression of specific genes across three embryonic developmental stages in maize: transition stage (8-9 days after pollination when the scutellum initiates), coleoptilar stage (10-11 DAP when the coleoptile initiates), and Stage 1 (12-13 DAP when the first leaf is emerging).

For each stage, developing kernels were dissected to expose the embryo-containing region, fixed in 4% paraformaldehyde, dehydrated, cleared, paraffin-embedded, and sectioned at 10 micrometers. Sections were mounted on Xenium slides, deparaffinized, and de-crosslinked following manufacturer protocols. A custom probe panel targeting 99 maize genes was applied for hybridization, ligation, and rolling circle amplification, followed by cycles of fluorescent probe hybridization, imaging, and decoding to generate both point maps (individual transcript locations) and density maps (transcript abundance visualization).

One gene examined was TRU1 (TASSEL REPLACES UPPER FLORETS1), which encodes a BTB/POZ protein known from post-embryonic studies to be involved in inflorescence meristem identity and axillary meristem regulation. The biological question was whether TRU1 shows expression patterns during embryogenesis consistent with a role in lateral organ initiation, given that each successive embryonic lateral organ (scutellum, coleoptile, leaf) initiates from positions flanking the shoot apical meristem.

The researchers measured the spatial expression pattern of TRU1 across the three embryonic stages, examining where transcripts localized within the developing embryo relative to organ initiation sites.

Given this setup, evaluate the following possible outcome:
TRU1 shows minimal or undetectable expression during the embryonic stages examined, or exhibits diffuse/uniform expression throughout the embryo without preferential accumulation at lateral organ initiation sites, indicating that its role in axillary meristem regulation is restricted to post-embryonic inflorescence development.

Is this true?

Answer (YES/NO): NO